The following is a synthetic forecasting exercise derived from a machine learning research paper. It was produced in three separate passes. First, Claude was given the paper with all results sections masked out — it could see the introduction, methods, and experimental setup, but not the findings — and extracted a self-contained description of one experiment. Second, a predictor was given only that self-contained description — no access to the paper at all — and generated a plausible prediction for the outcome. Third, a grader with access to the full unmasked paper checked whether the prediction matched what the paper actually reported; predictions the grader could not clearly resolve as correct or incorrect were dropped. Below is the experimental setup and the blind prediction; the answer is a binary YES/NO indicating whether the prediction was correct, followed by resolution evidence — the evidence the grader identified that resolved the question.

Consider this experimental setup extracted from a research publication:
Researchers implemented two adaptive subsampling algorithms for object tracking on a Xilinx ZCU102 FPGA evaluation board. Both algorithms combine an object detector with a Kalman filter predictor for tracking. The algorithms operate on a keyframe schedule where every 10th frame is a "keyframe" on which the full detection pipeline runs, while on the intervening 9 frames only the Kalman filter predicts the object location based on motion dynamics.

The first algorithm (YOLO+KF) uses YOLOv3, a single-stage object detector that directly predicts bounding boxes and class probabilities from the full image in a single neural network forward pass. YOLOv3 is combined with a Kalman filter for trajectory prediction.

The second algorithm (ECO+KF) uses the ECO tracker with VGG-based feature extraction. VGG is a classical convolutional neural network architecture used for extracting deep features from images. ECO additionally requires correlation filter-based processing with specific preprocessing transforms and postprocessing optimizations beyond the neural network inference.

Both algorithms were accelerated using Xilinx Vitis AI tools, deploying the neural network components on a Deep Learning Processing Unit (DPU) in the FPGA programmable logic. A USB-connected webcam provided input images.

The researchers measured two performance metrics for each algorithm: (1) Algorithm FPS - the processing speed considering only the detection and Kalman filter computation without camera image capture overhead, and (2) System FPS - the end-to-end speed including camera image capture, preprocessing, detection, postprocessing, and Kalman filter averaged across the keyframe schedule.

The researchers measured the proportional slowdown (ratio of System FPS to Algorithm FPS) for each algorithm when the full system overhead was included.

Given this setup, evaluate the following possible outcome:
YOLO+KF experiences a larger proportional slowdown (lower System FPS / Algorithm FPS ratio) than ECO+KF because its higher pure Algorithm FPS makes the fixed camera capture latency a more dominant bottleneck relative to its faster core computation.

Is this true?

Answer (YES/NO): YES